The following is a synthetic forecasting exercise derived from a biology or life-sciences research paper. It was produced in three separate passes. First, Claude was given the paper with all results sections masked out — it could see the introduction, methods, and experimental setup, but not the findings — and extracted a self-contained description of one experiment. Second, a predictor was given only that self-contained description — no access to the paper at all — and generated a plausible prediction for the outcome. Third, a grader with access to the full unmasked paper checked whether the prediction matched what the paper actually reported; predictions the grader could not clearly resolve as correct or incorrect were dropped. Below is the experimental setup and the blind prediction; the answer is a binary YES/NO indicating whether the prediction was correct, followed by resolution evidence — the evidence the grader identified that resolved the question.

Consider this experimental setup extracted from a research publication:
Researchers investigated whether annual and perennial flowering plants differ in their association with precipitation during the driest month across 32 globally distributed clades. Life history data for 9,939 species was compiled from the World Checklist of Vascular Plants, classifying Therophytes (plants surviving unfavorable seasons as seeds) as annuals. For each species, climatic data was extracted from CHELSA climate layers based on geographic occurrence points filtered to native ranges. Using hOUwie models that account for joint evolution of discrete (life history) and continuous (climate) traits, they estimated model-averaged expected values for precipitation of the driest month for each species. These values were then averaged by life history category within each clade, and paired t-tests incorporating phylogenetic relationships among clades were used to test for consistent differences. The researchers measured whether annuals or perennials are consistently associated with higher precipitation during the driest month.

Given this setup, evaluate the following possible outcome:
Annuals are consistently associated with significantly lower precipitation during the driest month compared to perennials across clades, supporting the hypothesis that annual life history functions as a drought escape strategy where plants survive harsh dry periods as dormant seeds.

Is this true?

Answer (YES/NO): YES